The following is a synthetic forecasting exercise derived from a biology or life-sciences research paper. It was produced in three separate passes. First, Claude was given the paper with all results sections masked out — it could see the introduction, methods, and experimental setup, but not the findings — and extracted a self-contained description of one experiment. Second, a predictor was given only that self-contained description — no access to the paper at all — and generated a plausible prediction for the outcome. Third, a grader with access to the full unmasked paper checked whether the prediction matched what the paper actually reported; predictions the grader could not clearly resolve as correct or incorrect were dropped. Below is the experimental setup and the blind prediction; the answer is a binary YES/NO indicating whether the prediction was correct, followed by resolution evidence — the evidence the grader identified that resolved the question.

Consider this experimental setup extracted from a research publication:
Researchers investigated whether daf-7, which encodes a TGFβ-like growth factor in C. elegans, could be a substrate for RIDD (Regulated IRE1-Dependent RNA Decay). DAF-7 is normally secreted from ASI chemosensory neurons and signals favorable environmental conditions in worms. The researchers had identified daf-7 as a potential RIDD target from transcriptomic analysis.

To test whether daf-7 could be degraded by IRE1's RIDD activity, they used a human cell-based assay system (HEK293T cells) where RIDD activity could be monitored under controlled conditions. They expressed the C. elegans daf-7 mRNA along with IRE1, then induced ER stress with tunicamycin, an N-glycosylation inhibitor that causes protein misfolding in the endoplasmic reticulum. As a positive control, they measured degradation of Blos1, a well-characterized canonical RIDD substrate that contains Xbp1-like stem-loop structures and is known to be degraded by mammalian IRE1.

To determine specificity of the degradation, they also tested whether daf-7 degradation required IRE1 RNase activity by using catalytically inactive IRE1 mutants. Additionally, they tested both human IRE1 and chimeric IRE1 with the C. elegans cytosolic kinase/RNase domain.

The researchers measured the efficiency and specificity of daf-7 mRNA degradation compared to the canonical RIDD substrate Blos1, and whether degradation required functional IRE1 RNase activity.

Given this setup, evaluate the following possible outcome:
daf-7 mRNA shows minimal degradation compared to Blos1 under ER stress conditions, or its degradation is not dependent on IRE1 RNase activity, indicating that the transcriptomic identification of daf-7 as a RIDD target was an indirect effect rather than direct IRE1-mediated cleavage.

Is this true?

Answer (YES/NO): NO